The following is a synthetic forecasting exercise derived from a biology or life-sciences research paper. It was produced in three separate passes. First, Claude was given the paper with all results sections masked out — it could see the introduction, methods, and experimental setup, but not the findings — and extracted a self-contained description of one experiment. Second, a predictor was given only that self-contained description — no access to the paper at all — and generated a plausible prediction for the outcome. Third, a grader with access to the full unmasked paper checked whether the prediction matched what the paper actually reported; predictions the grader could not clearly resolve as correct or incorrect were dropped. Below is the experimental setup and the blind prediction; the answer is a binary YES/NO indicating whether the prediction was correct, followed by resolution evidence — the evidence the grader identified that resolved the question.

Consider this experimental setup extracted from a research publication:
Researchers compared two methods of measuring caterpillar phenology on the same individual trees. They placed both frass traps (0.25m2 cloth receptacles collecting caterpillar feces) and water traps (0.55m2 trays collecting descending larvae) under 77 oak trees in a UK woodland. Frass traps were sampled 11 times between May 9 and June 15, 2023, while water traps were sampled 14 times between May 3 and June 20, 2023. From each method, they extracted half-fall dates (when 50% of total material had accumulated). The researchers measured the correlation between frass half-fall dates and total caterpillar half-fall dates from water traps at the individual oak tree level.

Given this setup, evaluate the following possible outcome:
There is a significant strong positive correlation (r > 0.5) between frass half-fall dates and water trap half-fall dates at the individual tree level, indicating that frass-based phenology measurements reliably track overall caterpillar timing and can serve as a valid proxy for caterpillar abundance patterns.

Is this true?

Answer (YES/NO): YES